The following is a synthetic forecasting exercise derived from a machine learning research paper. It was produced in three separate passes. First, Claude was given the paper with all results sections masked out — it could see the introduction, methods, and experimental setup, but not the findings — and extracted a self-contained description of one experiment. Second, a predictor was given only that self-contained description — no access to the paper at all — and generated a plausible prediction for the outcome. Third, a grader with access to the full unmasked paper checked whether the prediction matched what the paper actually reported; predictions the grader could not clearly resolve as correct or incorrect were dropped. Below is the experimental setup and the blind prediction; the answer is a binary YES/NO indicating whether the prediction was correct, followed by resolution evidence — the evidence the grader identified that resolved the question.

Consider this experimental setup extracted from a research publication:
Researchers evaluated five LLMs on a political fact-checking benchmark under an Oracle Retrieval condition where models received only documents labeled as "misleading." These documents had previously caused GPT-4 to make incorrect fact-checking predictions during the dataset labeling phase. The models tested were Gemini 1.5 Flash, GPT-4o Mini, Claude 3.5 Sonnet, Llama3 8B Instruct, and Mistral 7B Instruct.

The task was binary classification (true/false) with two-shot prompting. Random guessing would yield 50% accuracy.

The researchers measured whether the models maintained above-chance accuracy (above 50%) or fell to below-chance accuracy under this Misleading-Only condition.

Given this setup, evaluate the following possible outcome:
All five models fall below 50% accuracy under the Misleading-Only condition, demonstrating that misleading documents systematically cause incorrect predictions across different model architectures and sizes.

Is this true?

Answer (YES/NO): YES